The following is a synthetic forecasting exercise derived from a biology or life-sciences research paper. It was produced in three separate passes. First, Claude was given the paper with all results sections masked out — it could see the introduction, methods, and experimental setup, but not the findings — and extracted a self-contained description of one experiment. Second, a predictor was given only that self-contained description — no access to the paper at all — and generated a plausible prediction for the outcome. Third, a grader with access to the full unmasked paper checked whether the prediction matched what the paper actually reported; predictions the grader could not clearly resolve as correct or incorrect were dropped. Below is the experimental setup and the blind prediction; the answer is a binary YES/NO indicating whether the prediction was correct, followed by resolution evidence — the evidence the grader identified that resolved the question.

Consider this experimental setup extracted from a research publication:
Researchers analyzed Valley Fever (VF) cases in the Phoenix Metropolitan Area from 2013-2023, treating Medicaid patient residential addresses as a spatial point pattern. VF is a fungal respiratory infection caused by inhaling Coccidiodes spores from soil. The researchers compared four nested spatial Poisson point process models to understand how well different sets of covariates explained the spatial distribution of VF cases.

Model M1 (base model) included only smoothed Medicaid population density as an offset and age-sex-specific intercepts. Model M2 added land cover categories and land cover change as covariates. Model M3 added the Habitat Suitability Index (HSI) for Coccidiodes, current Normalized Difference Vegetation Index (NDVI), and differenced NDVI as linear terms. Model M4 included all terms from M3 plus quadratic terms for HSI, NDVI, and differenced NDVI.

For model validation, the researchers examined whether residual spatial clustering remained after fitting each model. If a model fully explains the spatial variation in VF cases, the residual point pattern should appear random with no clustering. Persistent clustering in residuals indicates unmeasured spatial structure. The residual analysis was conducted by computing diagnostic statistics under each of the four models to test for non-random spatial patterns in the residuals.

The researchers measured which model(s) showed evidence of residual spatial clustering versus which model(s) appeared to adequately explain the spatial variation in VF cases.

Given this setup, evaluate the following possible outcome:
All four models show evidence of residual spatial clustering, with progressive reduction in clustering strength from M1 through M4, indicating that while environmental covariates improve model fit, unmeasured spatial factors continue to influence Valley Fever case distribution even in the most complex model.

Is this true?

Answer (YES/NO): YES